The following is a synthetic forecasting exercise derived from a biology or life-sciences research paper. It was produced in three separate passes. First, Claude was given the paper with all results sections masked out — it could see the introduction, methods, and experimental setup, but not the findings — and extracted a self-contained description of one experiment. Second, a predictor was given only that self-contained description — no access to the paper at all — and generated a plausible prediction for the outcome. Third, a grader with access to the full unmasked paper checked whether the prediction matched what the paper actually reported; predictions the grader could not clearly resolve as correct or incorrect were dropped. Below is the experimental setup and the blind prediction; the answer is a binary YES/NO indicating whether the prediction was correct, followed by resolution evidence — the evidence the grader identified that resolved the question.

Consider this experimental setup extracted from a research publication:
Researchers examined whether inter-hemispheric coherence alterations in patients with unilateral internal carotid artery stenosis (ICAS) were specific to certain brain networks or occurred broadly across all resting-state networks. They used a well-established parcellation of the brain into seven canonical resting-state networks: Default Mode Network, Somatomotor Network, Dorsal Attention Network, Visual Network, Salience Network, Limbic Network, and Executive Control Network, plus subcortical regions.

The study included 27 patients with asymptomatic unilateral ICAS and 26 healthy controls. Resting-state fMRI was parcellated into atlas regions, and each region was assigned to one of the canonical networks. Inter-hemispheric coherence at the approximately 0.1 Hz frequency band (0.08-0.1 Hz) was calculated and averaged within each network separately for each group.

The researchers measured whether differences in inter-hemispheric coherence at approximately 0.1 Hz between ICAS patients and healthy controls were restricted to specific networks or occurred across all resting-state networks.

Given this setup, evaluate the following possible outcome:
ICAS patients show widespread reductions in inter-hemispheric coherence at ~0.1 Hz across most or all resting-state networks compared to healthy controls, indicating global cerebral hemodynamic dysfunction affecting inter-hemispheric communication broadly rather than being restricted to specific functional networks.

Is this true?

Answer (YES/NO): YES